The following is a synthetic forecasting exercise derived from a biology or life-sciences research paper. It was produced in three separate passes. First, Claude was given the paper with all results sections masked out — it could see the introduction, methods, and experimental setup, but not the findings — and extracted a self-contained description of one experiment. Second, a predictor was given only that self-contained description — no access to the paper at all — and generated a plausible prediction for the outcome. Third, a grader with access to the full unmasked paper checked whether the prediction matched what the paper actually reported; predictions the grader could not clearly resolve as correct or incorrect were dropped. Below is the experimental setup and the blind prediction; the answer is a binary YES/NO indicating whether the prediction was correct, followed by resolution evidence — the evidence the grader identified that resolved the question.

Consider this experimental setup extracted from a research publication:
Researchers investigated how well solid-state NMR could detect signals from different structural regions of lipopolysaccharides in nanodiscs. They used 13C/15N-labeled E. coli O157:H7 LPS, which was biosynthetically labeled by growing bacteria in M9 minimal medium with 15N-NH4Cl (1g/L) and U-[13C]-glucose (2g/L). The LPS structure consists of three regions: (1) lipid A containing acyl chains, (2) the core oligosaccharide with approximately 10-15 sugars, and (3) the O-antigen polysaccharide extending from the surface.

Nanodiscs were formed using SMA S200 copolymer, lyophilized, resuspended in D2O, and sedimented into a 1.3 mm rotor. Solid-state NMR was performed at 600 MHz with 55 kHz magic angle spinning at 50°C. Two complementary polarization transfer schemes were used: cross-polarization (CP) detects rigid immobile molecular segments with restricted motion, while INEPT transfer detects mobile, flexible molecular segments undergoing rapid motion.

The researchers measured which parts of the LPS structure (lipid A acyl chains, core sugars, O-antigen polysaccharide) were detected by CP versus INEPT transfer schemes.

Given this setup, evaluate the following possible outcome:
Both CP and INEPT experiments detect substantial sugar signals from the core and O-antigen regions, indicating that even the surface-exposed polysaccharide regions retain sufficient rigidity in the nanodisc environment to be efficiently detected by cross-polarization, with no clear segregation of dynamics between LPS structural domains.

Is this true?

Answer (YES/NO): NO